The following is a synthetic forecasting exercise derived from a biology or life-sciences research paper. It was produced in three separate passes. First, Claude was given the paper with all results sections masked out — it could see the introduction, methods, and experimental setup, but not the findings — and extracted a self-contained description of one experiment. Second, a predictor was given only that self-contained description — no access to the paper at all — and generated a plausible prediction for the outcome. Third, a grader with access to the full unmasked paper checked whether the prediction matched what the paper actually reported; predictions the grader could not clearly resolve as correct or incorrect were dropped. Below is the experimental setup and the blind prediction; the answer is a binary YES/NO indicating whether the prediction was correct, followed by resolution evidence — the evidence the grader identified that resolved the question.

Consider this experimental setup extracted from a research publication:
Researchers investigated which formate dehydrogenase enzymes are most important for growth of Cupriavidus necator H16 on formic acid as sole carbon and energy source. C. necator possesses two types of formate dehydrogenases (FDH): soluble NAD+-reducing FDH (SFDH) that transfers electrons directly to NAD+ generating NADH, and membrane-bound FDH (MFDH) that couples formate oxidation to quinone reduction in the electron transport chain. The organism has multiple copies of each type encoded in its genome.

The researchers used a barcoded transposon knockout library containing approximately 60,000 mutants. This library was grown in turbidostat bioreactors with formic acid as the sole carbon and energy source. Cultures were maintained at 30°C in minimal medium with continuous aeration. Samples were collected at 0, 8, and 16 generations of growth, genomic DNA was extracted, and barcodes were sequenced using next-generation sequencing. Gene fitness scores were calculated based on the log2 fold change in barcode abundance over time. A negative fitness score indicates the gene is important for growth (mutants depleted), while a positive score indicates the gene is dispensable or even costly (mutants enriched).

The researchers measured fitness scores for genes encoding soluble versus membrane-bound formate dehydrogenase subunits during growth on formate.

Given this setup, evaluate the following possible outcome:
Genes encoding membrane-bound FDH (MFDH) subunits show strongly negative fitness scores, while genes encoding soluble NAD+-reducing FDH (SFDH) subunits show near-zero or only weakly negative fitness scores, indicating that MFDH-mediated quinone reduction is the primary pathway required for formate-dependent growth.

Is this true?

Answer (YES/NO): NO